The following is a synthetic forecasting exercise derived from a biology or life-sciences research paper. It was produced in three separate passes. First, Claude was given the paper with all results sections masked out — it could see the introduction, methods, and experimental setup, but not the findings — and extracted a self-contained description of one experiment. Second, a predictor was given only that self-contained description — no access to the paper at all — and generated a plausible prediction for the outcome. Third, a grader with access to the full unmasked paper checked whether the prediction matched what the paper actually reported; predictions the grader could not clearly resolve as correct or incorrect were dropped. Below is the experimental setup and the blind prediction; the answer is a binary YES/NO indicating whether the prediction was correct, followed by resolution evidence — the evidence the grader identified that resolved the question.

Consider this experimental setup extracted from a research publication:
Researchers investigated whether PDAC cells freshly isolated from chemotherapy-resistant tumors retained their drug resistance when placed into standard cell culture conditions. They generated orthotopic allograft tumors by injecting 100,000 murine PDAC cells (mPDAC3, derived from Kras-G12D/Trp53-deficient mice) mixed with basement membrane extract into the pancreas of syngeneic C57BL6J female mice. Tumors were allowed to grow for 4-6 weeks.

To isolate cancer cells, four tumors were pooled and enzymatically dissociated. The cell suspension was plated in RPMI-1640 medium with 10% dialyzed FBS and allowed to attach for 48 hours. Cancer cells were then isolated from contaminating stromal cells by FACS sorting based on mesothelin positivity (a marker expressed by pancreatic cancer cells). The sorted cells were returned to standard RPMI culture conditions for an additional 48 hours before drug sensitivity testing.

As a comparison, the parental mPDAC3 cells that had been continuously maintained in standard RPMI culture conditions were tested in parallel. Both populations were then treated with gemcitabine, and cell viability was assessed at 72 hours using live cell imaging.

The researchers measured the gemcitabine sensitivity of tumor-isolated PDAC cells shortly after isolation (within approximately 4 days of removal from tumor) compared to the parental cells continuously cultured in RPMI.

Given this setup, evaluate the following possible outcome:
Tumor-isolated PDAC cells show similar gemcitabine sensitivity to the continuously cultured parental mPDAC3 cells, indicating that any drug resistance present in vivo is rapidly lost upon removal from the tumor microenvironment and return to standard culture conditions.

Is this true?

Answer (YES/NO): NO